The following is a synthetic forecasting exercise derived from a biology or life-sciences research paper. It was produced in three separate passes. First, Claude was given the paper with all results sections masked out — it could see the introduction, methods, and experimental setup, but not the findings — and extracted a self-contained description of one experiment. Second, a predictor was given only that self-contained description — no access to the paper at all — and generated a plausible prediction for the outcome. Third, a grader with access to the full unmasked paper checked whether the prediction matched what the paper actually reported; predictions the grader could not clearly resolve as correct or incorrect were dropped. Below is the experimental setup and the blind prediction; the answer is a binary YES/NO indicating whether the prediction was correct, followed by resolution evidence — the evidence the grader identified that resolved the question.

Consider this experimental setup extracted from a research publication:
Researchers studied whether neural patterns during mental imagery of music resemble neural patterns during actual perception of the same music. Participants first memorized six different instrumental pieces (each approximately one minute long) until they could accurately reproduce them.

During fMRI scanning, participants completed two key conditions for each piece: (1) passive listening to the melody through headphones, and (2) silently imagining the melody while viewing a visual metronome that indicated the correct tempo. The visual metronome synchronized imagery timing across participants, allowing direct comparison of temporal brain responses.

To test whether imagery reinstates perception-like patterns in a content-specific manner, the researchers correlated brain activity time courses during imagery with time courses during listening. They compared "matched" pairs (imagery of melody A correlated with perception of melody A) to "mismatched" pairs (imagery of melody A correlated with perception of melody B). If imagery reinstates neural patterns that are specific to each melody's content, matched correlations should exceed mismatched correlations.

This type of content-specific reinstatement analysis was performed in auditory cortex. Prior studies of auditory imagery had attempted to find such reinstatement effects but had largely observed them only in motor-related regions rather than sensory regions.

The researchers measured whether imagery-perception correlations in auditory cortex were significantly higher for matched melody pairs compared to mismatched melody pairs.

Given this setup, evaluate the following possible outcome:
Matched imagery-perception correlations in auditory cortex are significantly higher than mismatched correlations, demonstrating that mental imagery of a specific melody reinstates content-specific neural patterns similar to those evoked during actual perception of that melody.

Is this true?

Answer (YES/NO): YES